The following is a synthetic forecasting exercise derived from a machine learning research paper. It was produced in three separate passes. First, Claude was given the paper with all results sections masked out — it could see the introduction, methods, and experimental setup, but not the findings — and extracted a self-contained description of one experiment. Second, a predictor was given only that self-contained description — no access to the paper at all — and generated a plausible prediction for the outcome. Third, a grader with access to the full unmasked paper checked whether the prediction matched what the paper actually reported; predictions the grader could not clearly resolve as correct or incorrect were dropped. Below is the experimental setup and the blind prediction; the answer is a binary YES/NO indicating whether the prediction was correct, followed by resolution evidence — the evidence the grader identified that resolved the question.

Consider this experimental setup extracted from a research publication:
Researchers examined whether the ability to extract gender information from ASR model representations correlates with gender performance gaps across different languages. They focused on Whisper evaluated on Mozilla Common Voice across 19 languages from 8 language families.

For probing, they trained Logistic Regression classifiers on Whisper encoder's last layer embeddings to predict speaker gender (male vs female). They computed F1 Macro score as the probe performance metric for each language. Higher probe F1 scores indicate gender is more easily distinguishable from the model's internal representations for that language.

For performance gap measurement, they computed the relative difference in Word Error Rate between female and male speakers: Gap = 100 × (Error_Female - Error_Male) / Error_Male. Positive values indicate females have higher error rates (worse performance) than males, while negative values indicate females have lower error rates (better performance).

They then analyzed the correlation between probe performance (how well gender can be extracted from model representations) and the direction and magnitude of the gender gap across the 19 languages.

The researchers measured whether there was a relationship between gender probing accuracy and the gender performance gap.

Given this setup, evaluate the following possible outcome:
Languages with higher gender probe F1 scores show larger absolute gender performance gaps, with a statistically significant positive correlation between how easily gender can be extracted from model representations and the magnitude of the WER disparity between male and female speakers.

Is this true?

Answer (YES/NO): NO